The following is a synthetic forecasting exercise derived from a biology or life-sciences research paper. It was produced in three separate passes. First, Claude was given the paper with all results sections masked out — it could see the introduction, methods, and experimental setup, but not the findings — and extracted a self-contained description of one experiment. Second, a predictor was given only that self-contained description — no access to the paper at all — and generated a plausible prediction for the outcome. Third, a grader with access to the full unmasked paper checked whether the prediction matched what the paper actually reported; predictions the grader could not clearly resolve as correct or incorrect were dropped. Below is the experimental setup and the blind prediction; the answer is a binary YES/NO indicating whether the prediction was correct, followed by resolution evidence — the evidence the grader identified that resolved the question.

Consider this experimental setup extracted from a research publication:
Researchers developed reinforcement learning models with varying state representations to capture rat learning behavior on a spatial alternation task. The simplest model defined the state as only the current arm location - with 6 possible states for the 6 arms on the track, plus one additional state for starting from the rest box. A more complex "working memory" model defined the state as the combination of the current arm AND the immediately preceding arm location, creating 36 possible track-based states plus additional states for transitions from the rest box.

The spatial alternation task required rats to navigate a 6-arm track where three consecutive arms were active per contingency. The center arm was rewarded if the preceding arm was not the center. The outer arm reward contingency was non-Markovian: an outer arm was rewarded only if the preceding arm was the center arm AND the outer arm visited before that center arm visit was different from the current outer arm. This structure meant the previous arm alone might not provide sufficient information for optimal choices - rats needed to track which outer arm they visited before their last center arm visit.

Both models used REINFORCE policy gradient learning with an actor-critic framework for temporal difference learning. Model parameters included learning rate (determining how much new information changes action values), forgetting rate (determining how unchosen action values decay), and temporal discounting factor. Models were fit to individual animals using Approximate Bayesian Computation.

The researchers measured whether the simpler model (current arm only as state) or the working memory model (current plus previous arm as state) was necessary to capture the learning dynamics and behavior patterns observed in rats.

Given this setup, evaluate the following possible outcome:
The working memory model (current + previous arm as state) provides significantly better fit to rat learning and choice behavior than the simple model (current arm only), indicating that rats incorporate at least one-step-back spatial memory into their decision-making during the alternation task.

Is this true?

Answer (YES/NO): YES